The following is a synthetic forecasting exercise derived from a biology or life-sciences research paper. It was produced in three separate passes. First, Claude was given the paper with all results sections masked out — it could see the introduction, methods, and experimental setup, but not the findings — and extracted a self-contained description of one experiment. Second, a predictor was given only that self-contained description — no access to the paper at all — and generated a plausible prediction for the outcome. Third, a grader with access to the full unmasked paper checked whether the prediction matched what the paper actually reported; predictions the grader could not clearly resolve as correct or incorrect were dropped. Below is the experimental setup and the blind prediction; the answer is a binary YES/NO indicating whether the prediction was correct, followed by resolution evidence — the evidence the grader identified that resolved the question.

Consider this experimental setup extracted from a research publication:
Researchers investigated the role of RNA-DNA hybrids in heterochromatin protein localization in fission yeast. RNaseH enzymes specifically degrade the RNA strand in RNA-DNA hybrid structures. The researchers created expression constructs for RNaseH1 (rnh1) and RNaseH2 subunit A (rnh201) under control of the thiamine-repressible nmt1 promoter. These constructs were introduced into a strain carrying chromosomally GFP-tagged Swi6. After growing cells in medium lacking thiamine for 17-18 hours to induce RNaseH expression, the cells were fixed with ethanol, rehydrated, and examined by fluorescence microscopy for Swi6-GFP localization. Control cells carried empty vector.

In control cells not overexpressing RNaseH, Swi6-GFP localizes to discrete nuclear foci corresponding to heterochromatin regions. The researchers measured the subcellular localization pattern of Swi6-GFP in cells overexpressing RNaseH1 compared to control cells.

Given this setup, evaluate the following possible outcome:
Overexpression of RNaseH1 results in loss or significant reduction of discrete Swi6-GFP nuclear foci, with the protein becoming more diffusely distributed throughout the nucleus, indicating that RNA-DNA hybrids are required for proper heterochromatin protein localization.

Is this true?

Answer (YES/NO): YES